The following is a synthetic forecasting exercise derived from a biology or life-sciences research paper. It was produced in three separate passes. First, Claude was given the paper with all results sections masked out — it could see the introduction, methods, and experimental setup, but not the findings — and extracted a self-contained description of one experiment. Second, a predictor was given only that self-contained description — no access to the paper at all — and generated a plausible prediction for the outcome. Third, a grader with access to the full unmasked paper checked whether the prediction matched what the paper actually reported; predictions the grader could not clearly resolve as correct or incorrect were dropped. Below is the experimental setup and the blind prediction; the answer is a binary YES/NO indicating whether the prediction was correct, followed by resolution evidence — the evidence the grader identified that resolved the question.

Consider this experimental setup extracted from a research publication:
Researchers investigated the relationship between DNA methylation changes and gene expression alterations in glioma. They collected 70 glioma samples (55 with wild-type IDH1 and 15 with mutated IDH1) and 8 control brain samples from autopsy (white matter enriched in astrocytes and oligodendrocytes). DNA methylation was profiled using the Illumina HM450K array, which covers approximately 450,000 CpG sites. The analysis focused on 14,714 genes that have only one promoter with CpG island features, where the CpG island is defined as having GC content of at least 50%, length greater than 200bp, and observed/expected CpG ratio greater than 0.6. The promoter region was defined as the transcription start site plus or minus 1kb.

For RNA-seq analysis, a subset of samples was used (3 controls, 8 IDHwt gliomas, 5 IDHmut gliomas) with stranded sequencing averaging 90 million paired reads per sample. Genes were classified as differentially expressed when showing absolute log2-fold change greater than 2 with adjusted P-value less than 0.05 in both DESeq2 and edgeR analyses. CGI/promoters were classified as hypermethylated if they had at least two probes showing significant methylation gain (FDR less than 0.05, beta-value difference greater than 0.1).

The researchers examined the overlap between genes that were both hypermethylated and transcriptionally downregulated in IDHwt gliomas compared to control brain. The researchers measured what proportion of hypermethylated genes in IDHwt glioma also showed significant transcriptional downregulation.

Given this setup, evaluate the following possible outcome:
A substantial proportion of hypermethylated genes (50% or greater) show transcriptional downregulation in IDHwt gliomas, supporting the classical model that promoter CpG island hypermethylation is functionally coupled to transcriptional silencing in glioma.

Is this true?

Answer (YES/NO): NO